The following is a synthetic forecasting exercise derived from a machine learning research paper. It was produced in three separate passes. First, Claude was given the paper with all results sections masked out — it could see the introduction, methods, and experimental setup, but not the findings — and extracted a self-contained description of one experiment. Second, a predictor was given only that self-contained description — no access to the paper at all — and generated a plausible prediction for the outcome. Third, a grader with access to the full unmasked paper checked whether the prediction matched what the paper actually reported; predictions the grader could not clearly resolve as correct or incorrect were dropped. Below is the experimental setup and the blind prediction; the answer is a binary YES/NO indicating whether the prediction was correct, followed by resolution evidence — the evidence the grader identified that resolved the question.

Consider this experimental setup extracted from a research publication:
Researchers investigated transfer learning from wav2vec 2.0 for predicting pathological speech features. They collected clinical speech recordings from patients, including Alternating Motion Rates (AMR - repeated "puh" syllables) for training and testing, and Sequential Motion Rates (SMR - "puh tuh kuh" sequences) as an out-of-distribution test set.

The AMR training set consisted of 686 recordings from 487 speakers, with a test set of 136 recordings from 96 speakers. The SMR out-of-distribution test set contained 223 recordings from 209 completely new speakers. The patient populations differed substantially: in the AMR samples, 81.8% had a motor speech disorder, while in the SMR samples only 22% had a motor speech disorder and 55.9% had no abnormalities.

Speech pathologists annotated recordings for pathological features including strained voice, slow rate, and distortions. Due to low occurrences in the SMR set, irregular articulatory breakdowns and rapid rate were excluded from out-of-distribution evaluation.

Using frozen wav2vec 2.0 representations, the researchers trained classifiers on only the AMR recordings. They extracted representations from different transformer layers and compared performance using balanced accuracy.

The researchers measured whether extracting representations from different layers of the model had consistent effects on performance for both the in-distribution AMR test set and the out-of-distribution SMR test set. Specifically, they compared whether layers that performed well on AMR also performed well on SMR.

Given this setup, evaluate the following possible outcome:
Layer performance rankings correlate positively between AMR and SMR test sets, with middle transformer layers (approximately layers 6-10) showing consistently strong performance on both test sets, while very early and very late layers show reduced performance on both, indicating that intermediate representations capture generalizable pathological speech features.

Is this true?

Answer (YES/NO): NO